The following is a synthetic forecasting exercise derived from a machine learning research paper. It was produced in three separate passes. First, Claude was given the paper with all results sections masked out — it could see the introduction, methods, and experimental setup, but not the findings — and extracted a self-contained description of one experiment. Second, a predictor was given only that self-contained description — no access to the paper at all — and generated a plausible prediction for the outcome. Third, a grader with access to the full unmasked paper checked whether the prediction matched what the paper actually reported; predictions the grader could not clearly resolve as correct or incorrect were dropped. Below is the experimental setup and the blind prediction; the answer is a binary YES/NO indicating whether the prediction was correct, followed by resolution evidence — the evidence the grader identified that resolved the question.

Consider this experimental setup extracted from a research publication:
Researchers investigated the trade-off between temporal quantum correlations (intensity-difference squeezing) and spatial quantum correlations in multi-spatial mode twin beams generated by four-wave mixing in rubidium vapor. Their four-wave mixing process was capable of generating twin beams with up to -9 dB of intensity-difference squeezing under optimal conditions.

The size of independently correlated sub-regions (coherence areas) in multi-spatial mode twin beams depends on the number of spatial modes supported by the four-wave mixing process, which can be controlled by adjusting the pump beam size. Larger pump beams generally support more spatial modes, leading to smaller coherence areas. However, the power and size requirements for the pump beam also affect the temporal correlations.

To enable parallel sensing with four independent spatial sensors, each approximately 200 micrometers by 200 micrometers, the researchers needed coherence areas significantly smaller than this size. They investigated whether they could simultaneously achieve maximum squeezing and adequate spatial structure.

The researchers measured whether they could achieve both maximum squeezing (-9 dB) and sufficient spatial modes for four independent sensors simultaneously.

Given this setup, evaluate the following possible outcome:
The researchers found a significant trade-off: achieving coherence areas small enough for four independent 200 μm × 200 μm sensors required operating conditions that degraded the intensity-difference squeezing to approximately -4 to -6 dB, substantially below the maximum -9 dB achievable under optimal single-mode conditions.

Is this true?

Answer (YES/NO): YES